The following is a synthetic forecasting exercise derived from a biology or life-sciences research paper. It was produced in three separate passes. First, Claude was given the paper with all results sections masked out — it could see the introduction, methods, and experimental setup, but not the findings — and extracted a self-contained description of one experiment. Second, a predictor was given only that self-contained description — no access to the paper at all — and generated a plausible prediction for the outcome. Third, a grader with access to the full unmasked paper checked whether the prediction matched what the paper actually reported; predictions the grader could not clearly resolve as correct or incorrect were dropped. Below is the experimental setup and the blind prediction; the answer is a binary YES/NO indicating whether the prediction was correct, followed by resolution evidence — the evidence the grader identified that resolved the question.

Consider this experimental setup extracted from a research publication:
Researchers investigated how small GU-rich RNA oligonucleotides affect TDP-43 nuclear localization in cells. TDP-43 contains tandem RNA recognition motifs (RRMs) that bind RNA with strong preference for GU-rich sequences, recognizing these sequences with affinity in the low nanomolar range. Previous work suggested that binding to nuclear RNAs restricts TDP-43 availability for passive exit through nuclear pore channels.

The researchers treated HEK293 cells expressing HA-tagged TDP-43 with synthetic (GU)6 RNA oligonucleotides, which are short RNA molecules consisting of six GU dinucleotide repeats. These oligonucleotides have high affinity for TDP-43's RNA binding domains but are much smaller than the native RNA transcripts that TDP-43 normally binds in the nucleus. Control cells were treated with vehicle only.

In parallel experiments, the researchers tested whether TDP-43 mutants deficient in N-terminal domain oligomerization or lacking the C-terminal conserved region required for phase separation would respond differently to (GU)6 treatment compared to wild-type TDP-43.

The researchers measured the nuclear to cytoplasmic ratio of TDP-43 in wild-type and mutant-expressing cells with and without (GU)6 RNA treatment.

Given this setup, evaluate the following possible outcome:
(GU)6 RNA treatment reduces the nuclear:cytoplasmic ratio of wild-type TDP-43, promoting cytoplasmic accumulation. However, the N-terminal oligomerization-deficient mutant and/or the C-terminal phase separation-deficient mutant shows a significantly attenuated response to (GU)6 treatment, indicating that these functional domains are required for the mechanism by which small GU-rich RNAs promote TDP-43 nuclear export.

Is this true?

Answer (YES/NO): NO